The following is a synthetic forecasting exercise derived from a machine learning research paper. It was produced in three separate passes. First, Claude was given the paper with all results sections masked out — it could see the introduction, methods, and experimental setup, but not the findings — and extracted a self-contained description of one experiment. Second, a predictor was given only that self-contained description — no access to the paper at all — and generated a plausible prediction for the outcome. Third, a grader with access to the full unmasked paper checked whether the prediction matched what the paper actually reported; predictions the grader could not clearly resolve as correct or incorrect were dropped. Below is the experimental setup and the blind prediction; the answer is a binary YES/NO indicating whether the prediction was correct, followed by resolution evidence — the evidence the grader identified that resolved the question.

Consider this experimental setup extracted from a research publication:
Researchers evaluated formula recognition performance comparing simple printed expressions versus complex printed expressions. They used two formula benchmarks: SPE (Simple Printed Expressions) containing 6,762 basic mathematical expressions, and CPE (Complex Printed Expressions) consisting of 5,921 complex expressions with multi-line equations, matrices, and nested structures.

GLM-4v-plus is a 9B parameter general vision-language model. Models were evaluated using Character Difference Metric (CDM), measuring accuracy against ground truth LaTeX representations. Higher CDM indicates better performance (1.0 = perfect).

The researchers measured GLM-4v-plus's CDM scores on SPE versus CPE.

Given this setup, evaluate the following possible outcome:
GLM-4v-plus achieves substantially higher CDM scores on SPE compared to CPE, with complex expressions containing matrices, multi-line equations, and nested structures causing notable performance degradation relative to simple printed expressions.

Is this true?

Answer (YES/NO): YES